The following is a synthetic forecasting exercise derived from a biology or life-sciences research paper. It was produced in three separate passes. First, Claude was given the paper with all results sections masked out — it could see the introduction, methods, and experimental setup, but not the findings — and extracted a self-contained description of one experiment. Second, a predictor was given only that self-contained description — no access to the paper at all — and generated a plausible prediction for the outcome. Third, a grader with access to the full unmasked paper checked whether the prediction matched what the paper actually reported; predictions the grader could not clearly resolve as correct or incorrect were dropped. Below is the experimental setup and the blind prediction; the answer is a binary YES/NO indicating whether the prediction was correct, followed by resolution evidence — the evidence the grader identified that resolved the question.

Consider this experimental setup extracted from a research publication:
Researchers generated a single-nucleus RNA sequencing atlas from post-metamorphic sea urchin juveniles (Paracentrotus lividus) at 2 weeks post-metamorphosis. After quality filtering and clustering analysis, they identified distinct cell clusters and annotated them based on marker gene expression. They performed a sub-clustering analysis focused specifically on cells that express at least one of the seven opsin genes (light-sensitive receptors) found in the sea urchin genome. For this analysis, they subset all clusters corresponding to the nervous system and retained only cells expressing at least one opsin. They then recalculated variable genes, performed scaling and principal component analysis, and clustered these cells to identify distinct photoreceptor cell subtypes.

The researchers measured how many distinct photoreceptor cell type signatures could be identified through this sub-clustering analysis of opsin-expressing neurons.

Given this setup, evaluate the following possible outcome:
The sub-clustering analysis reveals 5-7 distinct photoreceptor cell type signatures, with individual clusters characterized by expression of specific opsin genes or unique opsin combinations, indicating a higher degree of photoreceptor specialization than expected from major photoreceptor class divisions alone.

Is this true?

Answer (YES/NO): NO